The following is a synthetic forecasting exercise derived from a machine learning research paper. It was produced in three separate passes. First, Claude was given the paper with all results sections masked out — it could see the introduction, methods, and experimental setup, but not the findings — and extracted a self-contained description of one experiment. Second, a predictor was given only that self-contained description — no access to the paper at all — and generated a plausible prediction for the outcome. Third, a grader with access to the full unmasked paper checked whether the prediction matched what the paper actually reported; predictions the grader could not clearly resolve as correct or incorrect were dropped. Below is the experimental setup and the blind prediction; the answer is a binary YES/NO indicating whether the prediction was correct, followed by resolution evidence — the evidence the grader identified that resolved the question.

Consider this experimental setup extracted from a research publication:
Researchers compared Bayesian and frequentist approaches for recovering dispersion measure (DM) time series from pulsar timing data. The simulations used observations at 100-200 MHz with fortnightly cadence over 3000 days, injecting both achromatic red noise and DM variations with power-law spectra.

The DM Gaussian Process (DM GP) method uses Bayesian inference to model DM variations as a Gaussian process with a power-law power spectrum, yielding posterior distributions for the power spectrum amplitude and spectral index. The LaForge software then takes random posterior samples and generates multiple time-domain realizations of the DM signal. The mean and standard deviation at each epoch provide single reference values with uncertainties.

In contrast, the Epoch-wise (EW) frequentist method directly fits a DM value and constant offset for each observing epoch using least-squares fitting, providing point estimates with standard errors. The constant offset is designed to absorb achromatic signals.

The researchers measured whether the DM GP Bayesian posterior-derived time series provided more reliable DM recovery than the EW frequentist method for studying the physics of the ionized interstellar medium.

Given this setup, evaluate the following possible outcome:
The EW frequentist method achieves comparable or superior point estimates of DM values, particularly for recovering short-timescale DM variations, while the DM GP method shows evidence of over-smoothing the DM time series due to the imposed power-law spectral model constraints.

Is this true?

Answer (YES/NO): NO